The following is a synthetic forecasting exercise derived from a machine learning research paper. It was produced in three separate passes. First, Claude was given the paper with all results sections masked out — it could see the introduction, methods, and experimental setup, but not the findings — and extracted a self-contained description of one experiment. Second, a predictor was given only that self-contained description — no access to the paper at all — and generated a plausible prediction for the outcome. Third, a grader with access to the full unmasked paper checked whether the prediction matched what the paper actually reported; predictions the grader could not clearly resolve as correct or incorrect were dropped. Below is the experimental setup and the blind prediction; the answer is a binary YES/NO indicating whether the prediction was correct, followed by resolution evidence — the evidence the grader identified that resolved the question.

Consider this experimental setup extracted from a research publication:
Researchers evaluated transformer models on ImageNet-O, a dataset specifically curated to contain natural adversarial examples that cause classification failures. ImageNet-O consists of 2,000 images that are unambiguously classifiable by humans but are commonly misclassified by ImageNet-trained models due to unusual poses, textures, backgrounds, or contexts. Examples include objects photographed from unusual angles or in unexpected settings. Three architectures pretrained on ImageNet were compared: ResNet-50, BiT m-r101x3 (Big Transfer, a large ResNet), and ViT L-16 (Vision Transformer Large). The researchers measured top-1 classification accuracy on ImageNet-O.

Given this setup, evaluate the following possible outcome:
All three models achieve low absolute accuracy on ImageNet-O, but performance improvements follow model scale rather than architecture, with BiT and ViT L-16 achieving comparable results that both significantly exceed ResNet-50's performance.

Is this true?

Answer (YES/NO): NO